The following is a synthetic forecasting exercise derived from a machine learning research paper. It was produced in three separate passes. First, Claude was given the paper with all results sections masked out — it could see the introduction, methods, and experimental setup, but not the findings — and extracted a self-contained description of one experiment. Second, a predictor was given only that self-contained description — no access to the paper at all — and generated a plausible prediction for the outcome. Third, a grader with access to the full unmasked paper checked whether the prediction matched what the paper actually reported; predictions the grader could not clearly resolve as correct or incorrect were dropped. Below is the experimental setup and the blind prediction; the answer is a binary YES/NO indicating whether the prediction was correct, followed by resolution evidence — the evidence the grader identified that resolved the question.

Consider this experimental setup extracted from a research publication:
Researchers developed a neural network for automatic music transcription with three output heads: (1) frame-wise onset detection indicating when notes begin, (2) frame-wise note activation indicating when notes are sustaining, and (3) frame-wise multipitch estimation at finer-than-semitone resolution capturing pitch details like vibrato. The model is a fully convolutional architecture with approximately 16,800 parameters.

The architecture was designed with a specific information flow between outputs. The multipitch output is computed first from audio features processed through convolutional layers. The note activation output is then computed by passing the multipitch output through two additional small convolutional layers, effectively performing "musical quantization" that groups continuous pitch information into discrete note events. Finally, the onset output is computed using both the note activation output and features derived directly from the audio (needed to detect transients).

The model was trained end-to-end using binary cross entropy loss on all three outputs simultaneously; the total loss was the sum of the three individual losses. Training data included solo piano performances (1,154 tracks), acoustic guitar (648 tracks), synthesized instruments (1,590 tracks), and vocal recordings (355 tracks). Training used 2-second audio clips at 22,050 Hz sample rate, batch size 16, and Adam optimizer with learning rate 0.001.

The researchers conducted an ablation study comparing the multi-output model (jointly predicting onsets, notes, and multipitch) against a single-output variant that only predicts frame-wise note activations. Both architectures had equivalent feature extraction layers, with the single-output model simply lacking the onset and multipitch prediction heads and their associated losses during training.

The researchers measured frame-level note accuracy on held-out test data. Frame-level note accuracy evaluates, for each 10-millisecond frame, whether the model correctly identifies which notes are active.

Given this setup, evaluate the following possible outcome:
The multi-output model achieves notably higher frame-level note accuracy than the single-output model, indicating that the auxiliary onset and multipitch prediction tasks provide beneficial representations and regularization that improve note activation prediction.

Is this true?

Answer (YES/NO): YES